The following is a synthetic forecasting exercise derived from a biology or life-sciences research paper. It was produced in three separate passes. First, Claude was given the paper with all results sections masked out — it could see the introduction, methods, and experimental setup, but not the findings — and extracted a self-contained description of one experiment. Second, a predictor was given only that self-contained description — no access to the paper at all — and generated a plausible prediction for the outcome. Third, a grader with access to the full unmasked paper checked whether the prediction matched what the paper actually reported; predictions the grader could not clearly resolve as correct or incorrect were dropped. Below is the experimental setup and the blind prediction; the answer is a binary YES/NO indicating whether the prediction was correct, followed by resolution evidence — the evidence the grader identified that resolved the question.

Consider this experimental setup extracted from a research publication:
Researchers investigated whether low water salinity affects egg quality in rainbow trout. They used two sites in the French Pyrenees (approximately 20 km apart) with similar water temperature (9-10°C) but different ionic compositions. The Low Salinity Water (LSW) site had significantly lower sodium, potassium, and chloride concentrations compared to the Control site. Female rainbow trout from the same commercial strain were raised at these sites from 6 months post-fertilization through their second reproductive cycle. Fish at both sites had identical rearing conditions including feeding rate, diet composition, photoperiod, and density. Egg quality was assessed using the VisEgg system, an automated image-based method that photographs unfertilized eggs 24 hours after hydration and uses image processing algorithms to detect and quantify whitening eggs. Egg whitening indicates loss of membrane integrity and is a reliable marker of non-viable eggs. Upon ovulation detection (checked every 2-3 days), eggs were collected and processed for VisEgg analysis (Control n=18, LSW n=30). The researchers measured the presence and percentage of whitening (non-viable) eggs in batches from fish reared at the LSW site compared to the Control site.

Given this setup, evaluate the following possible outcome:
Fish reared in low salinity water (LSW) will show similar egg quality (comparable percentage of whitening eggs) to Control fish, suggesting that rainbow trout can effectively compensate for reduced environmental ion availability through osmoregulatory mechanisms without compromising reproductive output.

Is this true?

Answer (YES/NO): NO